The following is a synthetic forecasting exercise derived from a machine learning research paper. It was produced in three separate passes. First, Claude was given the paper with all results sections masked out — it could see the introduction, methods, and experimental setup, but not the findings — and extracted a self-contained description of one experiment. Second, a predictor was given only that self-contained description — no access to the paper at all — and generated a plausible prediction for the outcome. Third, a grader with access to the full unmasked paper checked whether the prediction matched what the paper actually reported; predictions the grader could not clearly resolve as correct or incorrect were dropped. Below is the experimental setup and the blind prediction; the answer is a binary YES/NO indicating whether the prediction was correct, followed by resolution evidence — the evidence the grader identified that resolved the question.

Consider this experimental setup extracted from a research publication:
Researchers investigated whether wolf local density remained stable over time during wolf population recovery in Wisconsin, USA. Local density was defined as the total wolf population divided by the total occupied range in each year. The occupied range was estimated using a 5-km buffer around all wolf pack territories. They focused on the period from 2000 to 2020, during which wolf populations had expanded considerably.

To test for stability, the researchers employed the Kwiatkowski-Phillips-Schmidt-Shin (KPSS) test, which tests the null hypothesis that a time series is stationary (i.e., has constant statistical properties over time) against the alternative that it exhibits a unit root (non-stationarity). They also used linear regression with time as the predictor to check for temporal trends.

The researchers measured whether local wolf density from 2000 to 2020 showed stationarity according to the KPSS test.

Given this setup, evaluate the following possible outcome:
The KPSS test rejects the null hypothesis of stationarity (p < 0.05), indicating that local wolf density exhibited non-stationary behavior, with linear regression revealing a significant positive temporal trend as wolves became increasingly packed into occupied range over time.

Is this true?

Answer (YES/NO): NO